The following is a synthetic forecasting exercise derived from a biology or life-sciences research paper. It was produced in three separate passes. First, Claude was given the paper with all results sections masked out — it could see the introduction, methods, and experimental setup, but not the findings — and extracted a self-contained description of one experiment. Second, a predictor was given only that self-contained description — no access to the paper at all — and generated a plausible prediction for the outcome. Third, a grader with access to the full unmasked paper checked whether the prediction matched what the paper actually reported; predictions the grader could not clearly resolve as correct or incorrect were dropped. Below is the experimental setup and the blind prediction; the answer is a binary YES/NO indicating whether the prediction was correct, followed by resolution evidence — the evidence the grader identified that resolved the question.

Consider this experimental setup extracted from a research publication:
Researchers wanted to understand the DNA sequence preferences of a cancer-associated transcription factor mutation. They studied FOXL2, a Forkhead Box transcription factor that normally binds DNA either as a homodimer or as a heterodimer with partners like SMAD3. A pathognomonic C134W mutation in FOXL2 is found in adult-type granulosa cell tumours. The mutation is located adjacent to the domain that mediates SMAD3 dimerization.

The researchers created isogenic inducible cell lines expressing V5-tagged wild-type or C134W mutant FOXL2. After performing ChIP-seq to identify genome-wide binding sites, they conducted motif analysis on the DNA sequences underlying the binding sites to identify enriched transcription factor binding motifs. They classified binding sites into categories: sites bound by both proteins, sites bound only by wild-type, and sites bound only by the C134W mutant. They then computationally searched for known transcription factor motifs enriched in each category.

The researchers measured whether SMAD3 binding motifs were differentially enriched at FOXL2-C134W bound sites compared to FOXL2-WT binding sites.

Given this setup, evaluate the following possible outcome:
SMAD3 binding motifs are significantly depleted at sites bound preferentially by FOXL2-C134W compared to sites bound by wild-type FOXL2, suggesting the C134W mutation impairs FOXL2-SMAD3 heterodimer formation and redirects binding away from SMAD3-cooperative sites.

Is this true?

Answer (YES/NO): NO